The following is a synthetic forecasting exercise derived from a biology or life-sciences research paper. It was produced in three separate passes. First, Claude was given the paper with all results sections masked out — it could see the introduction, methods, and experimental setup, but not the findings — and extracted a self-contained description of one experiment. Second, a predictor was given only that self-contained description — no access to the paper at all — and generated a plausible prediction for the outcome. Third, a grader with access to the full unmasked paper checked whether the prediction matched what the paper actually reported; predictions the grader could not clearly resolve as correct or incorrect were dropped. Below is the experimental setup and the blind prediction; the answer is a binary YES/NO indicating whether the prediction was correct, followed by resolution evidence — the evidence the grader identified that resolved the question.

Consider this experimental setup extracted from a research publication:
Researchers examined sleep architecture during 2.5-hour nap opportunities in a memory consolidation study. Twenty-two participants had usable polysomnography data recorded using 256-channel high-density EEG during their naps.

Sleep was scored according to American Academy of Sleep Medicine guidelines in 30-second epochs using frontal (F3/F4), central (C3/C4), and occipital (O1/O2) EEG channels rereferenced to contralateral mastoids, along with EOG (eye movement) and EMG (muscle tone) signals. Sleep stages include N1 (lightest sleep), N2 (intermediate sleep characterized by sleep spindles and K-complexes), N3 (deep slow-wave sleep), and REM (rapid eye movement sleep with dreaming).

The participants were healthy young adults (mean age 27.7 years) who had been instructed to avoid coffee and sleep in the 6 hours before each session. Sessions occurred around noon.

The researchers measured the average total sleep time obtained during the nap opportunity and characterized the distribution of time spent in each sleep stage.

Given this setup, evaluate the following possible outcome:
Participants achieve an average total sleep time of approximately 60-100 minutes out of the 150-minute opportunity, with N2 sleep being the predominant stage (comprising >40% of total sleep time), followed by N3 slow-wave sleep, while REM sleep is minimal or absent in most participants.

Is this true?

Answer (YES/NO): NO